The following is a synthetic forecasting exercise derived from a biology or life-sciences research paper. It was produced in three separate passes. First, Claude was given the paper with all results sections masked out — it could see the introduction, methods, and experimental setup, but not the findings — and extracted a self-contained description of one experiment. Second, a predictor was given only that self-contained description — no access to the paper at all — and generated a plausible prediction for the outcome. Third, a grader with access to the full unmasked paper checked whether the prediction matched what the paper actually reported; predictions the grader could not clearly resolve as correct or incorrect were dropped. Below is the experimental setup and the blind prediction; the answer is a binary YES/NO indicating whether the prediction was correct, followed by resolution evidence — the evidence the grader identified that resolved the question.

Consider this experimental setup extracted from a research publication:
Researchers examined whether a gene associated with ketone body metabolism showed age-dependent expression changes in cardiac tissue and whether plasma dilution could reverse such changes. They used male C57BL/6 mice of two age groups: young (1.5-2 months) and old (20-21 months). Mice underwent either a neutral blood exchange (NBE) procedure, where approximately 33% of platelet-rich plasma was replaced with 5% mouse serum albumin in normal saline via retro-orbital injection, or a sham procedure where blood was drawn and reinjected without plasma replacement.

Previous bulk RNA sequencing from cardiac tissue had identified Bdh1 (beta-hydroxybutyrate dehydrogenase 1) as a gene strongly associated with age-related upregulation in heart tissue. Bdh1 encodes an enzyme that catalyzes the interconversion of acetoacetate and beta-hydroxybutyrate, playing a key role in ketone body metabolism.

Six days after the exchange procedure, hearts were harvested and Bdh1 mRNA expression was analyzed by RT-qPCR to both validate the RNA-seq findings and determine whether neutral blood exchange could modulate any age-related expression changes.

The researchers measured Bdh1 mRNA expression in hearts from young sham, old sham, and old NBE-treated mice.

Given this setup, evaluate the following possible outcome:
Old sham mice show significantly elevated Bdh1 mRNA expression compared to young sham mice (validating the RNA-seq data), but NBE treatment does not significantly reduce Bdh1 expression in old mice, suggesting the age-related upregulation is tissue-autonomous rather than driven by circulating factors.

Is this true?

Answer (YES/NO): YES